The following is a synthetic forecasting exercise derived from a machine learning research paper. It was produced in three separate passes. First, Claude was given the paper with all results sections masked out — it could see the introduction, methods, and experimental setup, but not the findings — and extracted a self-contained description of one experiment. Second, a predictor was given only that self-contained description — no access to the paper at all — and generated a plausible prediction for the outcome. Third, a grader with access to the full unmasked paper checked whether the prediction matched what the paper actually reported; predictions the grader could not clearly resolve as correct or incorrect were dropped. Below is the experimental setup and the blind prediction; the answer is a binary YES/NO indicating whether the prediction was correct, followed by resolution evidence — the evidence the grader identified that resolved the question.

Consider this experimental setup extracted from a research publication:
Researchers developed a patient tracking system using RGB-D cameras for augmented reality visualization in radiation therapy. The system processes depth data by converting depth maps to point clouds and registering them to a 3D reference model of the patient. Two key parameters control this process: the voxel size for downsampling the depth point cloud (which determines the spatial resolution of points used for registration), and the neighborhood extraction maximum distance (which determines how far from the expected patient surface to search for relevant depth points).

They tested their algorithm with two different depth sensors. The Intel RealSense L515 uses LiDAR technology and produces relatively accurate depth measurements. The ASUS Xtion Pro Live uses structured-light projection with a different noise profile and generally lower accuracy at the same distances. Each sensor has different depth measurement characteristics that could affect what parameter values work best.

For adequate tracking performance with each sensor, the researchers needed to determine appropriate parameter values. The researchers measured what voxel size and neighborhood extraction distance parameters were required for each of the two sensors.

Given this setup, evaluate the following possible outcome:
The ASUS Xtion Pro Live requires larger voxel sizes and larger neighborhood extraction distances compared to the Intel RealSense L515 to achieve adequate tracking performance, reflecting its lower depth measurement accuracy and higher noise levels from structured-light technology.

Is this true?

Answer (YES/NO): YES